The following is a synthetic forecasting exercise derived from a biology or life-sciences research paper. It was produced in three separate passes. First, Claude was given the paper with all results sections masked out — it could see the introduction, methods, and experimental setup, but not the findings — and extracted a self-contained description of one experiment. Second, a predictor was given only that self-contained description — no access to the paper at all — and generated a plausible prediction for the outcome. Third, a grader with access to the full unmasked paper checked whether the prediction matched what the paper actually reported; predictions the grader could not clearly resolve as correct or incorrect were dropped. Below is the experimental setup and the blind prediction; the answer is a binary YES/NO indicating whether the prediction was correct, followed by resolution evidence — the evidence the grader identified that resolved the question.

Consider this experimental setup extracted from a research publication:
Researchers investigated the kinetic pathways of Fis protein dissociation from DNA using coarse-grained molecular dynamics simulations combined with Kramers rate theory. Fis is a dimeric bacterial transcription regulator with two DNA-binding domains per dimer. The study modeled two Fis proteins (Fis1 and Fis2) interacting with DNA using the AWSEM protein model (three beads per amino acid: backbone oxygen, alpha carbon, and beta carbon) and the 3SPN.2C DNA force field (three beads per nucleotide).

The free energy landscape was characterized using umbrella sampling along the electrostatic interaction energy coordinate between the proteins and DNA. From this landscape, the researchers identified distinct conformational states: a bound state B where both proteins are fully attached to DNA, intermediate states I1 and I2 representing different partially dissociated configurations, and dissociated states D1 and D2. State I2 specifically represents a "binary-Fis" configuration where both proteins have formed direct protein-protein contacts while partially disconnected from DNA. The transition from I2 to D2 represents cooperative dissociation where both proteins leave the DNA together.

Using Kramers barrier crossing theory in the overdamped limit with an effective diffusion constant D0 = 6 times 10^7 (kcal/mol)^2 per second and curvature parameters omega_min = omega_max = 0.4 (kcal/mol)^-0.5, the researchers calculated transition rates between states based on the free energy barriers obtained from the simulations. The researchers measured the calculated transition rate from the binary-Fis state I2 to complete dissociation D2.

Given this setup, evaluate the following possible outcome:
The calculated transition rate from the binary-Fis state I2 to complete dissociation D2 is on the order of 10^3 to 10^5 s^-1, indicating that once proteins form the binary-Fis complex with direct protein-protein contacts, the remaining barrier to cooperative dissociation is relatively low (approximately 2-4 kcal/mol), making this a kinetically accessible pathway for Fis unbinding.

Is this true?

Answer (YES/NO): NO